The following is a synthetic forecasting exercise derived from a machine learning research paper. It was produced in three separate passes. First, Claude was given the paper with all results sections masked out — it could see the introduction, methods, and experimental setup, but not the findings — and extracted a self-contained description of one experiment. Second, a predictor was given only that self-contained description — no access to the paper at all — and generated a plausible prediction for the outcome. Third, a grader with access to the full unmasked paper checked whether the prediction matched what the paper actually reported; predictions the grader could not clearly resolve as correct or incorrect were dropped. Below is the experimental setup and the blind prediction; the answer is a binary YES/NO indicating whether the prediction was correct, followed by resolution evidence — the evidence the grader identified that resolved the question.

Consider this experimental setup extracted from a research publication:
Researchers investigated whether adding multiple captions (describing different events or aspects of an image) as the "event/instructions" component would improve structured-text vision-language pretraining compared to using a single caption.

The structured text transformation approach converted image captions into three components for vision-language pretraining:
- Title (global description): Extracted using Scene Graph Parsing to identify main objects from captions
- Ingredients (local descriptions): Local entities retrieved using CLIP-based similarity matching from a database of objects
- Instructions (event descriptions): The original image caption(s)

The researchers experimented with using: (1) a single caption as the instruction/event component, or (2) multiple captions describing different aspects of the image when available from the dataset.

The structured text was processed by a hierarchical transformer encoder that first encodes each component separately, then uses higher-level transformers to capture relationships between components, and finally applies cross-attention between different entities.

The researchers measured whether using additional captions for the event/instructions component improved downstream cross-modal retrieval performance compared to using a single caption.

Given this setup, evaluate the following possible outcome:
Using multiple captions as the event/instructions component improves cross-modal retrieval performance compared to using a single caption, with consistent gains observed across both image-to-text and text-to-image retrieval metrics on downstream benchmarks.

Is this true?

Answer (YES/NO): NO